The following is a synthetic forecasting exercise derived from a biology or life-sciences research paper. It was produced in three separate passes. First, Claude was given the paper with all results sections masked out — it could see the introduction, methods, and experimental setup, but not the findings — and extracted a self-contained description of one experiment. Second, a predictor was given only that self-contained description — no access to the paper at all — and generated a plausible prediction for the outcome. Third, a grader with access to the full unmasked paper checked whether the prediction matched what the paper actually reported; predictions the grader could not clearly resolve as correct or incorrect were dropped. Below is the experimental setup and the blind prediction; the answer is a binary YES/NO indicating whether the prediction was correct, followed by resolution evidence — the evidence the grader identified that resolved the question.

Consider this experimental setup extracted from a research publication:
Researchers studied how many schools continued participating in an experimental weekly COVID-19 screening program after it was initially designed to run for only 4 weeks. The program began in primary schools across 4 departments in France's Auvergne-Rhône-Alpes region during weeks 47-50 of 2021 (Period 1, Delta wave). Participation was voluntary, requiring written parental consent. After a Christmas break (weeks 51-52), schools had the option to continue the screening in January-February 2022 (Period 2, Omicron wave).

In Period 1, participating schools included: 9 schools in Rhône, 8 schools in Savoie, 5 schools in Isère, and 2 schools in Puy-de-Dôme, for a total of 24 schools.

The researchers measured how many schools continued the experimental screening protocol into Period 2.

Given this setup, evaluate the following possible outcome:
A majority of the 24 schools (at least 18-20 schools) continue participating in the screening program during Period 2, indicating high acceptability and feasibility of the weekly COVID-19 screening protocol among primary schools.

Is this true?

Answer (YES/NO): NO